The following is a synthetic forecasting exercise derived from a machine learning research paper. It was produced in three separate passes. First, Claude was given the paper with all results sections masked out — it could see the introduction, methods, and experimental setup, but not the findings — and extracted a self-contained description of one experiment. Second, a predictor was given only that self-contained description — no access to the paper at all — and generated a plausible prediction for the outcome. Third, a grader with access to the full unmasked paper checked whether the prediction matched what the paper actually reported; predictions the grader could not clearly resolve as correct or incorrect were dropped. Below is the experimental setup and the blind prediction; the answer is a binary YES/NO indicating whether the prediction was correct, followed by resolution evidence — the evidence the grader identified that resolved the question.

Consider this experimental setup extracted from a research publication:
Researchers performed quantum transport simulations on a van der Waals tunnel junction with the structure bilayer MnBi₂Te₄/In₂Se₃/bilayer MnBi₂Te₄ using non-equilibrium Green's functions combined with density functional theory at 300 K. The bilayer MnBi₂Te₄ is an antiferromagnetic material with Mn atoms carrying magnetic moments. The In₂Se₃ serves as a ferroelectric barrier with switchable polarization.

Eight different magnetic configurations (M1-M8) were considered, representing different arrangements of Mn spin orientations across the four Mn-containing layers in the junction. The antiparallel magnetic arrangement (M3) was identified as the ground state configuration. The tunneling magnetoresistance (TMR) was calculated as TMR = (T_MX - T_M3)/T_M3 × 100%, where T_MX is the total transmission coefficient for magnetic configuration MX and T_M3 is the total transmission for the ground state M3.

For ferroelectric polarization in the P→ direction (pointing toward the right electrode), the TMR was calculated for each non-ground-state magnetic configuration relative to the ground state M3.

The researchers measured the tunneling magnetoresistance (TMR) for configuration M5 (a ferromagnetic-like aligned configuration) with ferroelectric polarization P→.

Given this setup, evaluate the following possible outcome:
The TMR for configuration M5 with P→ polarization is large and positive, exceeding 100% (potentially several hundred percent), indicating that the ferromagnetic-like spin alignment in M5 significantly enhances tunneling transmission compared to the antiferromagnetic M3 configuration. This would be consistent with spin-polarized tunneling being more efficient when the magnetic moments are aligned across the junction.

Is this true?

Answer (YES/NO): YES